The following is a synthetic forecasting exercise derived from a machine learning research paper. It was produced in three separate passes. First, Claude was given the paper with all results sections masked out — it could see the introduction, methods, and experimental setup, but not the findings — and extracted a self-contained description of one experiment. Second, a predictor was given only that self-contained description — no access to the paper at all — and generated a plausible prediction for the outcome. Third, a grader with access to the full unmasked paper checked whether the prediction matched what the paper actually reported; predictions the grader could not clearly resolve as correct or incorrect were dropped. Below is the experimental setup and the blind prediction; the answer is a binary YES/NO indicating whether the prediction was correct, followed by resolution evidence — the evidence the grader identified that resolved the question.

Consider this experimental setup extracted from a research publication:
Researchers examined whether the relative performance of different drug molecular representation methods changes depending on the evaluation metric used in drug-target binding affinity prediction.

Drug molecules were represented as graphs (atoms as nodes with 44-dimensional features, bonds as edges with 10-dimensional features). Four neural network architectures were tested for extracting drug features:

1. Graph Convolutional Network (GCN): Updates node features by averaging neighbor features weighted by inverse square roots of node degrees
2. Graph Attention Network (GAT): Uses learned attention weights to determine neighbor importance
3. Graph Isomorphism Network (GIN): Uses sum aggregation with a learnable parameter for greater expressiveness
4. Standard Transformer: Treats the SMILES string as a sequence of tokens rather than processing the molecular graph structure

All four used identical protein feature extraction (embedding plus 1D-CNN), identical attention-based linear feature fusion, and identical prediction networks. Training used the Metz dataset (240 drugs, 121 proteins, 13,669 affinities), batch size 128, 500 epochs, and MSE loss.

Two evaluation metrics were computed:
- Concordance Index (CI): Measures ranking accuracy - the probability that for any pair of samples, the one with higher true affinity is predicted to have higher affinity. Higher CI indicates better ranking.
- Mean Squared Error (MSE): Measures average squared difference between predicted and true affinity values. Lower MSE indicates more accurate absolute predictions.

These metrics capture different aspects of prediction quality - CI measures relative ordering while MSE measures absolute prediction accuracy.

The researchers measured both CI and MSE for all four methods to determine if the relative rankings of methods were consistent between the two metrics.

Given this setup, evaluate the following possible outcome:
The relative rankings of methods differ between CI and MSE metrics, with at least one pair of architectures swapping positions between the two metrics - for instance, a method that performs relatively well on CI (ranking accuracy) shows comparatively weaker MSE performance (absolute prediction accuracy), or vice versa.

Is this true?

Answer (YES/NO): YES